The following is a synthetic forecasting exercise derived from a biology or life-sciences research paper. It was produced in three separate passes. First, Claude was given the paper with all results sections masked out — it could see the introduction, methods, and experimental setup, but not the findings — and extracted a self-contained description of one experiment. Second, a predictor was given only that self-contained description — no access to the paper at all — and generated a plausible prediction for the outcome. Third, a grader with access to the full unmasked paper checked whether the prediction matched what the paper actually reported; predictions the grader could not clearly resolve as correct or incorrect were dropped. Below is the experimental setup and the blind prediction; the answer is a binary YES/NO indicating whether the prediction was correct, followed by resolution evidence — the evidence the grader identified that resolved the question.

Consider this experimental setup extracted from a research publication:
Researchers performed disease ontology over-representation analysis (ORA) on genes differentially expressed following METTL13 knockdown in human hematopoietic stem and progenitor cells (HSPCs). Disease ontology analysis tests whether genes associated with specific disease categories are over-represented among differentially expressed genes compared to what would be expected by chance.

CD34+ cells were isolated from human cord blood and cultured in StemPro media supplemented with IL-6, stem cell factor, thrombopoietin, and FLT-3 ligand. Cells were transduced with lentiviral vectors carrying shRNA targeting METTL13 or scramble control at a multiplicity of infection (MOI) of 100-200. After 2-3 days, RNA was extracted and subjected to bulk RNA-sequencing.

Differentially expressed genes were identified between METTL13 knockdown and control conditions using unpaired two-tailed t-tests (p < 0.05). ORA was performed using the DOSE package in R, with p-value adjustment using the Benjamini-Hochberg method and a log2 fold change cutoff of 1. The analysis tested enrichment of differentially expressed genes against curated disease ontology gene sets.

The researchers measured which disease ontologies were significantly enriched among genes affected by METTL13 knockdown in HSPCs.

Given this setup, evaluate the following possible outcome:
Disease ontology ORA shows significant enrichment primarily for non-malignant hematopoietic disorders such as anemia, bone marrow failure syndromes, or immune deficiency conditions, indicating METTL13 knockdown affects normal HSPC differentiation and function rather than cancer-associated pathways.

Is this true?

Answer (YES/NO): NO